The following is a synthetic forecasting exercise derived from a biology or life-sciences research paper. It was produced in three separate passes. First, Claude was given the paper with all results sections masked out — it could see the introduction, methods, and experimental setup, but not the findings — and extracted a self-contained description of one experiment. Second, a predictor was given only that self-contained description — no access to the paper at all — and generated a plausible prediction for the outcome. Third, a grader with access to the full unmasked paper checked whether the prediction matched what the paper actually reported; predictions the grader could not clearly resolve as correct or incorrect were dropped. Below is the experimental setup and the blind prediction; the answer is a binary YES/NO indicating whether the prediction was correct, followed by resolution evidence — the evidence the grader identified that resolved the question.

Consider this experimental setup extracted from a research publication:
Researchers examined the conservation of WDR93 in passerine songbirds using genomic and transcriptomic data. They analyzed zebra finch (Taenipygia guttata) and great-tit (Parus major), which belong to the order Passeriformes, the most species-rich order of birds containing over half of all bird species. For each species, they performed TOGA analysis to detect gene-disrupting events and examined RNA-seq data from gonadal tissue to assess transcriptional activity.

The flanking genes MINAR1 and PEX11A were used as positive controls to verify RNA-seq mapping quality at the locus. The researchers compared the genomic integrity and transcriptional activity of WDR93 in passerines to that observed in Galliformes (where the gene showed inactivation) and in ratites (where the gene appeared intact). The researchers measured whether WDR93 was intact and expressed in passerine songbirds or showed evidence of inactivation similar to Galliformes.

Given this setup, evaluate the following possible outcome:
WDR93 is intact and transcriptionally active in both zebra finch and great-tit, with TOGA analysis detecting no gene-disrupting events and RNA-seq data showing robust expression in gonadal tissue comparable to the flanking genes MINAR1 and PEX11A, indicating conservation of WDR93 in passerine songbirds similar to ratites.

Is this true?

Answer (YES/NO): NO